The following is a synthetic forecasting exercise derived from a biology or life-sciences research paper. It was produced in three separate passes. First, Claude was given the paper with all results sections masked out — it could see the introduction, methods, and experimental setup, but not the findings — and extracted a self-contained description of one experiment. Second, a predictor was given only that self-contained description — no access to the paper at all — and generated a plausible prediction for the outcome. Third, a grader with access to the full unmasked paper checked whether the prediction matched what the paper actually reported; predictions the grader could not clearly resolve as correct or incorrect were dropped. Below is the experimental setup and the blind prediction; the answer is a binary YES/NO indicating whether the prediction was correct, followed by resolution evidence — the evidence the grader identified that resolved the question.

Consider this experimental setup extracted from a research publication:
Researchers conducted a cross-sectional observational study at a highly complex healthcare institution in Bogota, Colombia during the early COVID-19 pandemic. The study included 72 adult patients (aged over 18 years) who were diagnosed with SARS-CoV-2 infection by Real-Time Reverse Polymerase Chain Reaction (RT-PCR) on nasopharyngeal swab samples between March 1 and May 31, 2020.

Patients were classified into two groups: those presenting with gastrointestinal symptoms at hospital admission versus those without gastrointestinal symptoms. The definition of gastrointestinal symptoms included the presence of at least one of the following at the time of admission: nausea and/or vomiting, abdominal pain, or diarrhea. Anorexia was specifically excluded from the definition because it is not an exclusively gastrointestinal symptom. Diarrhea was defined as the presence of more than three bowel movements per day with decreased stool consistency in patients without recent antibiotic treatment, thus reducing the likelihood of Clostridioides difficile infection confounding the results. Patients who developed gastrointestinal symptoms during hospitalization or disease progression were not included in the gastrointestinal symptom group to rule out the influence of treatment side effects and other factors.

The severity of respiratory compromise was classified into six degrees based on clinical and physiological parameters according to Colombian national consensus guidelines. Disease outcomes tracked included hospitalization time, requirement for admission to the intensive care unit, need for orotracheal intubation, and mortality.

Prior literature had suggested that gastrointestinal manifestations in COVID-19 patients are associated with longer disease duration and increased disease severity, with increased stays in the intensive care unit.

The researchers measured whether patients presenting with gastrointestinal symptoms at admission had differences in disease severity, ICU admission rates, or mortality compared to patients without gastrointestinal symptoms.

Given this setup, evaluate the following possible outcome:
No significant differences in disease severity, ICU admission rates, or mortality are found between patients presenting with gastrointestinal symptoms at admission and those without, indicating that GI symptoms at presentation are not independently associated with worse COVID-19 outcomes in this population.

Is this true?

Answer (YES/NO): YES